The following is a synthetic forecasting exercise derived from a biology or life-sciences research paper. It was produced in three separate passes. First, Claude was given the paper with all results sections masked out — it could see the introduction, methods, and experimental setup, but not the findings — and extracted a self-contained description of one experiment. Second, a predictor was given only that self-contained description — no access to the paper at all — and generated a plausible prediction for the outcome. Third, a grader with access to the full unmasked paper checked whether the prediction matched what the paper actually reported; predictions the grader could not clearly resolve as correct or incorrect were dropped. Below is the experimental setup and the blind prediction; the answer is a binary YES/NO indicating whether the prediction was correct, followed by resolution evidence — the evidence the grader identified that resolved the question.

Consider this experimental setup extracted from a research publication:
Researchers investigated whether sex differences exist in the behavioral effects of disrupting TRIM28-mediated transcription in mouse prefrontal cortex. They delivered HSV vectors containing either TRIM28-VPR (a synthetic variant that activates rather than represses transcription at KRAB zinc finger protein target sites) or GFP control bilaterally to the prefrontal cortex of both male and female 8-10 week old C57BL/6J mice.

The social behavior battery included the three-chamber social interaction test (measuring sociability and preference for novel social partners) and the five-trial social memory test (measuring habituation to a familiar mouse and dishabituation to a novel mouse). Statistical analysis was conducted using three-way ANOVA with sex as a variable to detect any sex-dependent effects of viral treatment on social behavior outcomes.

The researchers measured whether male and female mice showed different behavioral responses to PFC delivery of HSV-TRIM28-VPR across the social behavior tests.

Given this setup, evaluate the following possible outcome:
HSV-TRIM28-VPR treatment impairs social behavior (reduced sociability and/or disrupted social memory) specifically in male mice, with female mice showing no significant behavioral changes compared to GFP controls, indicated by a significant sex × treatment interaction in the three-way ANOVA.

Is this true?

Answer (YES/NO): NO